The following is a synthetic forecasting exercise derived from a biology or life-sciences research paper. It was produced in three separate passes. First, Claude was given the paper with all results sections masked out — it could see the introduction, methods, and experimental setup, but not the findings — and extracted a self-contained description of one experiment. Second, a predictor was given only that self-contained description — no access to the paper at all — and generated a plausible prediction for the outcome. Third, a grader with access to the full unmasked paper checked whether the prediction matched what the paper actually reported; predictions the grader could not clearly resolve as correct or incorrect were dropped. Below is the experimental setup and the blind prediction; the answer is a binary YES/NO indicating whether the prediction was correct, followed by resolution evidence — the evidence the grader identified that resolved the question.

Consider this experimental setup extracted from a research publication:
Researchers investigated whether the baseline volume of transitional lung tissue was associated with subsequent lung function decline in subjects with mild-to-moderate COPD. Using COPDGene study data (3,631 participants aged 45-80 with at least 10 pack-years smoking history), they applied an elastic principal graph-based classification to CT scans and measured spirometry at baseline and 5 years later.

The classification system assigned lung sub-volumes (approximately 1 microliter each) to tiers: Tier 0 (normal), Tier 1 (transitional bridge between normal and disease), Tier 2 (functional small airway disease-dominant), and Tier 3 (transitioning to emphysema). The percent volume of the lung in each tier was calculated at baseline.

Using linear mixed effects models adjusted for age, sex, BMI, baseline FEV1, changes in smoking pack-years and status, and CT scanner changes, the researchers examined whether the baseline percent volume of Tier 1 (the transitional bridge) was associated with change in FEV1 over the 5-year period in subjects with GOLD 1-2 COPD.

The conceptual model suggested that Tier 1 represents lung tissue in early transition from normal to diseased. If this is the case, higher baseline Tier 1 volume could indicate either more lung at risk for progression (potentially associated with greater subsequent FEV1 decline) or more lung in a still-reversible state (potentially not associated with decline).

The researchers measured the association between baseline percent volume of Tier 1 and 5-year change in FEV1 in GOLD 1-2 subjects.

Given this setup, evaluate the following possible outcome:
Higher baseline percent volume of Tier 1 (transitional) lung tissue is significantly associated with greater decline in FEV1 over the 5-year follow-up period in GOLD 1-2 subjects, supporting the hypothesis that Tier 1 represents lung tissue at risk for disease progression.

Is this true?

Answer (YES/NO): NO